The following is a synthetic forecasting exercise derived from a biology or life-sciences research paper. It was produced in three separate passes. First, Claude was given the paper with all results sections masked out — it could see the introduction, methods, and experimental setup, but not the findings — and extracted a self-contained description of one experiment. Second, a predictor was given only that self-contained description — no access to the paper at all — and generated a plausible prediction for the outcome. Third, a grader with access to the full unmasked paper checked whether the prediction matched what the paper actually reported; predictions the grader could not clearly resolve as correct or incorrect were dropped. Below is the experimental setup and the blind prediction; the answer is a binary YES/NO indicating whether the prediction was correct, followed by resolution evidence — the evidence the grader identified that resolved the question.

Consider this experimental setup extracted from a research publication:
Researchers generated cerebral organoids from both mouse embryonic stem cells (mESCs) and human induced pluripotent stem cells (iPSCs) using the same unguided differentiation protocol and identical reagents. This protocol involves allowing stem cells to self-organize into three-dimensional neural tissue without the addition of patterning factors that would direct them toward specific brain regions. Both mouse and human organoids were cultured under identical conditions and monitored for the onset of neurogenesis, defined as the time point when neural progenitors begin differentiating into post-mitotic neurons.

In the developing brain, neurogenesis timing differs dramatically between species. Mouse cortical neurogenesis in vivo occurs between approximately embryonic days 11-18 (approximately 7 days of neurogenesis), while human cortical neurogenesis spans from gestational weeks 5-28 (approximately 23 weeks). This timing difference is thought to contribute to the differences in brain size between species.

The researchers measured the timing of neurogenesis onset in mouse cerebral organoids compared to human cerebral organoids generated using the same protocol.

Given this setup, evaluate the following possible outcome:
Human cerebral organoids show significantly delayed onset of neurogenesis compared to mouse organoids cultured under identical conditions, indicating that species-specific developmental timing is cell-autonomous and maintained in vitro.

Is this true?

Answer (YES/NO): YES